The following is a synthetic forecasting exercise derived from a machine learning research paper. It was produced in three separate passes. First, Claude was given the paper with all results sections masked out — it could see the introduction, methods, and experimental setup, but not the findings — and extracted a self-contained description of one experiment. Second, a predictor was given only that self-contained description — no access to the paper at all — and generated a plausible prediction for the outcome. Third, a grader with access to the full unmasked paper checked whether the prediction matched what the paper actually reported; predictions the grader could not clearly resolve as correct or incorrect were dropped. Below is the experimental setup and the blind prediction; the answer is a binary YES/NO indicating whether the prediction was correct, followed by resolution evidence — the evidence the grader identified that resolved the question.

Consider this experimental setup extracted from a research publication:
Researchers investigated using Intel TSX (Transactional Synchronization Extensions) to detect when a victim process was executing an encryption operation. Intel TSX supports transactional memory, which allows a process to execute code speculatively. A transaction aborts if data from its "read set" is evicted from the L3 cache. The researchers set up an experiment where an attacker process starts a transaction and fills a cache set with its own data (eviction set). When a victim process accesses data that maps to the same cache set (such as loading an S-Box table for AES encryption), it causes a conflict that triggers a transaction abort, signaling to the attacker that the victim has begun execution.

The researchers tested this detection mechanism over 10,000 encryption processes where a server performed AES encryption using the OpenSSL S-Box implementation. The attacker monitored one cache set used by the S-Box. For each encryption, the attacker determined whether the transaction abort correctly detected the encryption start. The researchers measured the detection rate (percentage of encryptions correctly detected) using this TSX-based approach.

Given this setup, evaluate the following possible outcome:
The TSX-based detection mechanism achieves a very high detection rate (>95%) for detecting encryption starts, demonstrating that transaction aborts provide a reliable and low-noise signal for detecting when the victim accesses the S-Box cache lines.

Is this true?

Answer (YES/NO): YES